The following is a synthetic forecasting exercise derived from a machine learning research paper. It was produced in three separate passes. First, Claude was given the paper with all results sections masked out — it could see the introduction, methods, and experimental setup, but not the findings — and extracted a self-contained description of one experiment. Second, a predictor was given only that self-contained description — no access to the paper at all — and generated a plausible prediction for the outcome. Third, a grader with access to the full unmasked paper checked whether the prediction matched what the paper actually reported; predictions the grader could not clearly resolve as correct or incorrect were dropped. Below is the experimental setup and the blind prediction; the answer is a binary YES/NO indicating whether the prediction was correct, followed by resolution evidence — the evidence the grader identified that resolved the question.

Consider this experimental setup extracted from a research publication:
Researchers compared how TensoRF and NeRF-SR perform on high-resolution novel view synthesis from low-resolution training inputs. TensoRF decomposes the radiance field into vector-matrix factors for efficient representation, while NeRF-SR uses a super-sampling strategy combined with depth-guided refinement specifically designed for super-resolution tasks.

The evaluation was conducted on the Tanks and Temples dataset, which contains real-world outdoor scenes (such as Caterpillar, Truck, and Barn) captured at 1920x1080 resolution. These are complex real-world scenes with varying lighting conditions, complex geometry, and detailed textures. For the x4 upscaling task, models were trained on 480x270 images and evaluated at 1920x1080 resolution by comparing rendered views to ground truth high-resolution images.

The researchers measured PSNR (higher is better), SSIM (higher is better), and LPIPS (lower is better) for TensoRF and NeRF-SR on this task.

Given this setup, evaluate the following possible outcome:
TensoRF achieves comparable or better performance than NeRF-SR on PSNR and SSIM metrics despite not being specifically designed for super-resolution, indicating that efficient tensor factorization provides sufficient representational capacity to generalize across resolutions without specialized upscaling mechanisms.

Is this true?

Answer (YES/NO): YES